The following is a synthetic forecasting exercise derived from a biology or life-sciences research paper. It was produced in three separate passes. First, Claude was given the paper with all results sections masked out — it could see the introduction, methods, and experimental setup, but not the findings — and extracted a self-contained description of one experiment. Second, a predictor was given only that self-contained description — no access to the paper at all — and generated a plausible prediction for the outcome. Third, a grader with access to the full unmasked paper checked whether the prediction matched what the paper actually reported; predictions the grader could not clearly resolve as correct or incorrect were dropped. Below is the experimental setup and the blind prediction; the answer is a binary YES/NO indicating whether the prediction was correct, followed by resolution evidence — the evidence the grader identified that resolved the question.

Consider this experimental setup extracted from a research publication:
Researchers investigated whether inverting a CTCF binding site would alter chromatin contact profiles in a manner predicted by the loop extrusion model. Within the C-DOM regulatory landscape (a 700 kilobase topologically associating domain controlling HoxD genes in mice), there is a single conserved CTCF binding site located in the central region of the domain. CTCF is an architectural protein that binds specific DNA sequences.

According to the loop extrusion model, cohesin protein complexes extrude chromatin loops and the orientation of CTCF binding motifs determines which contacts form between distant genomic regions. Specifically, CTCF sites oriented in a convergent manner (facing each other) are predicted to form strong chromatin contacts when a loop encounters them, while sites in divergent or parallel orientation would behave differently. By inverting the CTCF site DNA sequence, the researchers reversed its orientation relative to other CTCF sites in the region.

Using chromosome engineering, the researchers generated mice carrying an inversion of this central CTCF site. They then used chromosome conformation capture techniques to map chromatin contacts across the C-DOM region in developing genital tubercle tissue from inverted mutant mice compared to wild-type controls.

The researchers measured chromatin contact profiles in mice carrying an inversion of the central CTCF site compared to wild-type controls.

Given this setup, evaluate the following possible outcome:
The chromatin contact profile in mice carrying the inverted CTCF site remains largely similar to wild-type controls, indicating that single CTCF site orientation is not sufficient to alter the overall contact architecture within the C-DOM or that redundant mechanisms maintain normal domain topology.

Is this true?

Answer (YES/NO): NO